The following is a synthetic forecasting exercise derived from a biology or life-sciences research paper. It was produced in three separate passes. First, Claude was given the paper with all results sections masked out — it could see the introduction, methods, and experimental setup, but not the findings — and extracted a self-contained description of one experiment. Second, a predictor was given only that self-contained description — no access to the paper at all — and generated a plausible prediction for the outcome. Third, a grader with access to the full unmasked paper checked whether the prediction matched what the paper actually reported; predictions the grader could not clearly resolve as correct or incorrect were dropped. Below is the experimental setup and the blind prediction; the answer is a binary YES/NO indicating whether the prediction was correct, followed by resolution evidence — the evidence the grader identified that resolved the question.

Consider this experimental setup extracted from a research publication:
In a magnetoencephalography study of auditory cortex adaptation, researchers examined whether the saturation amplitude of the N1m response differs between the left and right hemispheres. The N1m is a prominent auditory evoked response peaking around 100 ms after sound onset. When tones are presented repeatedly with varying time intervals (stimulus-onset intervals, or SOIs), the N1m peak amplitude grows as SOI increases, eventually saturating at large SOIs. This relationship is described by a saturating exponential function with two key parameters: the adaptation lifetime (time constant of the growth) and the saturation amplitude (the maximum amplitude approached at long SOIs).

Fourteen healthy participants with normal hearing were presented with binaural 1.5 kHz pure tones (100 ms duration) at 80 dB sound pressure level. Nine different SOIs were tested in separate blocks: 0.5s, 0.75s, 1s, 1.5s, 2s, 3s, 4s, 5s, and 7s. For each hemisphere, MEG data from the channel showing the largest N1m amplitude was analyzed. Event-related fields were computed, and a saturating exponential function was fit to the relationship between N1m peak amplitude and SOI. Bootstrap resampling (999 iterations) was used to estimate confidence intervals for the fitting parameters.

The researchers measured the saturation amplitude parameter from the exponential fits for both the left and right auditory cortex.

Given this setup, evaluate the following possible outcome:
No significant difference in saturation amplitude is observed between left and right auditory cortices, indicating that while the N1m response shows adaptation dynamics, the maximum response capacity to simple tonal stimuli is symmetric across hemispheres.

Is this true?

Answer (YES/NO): YES